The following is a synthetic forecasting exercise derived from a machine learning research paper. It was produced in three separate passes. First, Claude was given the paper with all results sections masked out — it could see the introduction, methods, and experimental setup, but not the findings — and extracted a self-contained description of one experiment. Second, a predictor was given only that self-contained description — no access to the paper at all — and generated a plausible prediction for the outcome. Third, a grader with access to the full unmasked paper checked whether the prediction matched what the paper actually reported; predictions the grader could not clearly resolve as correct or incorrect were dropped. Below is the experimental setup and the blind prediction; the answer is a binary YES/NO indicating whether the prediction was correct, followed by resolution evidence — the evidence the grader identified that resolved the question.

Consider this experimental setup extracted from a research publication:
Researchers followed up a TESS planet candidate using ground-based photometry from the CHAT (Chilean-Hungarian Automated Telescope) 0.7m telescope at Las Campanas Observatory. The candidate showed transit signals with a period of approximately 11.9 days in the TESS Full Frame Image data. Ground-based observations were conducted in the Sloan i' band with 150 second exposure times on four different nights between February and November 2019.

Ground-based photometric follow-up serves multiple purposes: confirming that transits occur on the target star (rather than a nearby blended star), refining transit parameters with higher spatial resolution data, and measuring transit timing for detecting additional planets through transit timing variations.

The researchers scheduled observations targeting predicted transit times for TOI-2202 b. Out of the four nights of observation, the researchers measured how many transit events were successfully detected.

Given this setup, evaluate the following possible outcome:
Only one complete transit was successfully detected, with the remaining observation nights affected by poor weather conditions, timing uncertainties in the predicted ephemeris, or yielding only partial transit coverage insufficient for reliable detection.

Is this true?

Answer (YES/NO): NO